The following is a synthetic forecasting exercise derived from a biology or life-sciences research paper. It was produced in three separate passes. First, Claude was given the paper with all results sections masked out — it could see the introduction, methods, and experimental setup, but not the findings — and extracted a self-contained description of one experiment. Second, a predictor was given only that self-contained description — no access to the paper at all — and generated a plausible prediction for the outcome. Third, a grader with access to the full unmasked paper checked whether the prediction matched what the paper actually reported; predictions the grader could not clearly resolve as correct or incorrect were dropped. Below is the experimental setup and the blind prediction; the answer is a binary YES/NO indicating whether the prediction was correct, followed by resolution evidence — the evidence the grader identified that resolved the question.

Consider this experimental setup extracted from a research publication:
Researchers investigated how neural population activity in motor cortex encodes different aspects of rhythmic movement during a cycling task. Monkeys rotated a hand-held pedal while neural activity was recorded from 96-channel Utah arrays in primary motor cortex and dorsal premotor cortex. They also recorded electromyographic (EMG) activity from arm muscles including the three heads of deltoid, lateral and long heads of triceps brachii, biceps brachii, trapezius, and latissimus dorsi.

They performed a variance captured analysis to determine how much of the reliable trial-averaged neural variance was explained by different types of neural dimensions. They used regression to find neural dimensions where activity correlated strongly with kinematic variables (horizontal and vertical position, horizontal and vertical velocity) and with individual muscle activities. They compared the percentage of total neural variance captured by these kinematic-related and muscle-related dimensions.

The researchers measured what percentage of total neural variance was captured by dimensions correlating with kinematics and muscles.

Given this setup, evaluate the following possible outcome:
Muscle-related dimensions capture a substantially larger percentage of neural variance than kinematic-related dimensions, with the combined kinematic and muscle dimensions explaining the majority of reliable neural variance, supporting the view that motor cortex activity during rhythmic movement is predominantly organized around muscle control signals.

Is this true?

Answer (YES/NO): NO